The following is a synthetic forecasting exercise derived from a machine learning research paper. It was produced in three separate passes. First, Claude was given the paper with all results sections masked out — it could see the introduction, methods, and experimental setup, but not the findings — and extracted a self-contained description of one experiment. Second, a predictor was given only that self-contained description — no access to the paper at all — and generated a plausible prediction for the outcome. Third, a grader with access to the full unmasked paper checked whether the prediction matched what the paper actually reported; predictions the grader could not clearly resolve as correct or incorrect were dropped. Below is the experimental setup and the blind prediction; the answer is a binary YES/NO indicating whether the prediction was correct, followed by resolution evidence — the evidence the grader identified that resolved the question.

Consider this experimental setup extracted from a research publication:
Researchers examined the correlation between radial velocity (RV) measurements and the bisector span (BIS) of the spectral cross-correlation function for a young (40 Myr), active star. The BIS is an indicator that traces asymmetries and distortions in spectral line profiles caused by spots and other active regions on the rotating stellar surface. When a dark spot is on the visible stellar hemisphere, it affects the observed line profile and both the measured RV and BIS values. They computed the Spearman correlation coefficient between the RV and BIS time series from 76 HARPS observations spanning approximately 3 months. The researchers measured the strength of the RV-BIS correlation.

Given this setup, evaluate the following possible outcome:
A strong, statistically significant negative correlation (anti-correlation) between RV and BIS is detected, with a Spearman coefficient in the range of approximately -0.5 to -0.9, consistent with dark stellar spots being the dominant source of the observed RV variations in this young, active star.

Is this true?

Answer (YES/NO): NO